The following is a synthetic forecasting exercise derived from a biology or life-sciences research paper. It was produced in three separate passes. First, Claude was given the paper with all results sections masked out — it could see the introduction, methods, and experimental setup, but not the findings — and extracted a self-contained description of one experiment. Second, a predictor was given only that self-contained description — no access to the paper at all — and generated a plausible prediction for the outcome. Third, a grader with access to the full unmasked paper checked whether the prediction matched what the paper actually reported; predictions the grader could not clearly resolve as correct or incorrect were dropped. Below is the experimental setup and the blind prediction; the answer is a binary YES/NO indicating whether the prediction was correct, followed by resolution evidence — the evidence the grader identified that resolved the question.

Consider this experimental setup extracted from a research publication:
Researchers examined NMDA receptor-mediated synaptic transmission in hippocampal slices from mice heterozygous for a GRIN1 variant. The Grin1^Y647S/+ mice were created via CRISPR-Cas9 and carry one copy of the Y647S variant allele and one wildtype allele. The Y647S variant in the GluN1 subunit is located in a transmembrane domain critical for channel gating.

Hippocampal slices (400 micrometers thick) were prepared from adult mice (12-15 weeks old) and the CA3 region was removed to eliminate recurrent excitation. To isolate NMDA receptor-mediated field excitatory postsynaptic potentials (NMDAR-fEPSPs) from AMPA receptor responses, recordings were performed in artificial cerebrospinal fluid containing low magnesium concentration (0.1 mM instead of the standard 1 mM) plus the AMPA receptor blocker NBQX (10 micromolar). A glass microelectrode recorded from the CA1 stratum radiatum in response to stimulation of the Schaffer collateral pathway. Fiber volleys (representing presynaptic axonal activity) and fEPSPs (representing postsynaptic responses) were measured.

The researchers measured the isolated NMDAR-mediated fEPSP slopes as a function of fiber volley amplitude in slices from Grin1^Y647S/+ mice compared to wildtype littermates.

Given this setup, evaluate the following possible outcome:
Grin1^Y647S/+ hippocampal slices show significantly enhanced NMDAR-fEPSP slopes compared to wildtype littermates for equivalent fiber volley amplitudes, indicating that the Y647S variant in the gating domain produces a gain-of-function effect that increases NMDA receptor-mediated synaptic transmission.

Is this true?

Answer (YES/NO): NO